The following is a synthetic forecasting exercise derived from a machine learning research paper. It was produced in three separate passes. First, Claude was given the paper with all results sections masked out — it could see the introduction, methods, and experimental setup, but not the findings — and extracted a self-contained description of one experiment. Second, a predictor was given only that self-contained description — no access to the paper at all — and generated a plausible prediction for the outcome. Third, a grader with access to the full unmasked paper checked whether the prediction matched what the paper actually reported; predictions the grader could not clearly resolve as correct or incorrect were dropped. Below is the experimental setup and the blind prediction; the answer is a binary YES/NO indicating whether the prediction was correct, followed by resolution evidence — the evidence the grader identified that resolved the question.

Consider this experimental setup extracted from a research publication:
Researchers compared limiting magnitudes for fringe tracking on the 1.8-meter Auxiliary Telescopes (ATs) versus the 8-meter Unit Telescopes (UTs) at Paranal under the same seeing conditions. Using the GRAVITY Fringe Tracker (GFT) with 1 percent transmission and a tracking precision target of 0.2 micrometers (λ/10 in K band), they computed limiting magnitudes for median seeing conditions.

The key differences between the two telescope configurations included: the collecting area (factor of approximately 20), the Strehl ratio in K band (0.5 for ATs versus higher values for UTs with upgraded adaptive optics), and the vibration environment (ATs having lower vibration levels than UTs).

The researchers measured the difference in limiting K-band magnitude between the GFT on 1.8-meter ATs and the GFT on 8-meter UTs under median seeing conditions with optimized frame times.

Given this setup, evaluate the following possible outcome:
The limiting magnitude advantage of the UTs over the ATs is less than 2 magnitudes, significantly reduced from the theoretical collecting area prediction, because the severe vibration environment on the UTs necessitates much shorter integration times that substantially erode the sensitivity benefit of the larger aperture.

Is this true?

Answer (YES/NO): NO